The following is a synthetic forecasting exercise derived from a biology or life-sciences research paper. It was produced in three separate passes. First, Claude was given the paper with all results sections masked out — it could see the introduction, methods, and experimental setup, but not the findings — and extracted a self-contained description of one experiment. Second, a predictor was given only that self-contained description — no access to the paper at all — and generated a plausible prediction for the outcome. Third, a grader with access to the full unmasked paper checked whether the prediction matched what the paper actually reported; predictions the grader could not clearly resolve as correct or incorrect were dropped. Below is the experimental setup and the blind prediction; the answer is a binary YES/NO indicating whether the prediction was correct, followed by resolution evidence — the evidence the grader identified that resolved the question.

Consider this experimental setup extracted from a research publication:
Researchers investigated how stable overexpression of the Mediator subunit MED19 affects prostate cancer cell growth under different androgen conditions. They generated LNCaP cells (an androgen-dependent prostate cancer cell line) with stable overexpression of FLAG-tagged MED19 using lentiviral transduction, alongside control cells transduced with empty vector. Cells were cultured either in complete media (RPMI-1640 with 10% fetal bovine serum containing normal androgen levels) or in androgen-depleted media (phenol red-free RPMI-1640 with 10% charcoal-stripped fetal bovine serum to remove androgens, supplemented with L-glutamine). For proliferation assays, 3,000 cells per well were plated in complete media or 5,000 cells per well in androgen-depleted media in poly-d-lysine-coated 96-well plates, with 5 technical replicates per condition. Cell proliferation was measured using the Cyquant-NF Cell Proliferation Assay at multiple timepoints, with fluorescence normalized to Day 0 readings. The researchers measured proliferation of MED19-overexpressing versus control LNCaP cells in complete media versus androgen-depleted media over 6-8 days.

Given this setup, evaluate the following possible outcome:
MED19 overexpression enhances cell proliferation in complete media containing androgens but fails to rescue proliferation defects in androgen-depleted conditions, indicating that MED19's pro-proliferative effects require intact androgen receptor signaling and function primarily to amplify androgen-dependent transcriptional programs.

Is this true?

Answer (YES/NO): NO